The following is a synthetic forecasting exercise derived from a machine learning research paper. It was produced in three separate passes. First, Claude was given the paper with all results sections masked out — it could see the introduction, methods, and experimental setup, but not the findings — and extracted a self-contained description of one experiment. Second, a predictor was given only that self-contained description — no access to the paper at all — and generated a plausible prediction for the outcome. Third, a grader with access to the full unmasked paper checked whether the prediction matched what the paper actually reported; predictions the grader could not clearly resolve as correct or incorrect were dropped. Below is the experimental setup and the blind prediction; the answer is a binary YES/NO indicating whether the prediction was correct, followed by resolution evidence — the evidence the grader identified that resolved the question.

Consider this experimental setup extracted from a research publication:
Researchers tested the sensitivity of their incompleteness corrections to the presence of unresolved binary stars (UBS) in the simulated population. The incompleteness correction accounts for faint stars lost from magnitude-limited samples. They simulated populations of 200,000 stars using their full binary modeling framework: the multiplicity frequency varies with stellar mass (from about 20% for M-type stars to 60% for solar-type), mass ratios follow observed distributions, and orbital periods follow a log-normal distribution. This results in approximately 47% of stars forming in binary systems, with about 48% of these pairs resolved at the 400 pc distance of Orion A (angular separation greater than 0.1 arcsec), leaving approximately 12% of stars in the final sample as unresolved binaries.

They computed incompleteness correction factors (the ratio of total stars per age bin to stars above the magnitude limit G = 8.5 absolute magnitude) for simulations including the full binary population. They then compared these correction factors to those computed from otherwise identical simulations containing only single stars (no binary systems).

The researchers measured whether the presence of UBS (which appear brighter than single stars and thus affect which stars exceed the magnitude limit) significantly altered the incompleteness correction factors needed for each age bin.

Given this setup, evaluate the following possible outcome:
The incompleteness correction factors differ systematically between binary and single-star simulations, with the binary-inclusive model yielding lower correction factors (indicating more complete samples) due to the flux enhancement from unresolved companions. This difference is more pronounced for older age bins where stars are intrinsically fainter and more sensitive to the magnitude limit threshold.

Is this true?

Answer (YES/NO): NO